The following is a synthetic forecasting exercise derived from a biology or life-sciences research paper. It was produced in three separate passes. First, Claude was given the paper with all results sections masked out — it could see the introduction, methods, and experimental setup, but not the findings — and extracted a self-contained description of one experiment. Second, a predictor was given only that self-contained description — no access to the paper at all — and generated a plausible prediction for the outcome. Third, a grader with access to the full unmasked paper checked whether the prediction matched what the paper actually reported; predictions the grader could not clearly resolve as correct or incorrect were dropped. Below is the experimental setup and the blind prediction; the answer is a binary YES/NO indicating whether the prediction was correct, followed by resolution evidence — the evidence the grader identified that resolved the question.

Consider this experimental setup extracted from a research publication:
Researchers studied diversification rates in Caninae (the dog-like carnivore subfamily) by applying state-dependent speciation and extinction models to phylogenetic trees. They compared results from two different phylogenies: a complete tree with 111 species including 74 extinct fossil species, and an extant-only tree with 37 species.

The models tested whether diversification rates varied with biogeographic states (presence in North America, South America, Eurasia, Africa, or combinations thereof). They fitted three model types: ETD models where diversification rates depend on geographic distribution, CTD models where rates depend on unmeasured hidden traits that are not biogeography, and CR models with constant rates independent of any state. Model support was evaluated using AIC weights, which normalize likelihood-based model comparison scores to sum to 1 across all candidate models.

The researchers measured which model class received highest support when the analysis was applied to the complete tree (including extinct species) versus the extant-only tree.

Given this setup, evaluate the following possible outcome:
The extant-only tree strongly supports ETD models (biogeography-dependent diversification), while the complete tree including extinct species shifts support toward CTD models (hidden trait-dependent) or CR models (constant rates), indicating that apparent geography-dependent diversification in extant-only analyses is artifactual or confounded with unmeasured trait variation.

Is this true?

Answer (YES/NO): YES